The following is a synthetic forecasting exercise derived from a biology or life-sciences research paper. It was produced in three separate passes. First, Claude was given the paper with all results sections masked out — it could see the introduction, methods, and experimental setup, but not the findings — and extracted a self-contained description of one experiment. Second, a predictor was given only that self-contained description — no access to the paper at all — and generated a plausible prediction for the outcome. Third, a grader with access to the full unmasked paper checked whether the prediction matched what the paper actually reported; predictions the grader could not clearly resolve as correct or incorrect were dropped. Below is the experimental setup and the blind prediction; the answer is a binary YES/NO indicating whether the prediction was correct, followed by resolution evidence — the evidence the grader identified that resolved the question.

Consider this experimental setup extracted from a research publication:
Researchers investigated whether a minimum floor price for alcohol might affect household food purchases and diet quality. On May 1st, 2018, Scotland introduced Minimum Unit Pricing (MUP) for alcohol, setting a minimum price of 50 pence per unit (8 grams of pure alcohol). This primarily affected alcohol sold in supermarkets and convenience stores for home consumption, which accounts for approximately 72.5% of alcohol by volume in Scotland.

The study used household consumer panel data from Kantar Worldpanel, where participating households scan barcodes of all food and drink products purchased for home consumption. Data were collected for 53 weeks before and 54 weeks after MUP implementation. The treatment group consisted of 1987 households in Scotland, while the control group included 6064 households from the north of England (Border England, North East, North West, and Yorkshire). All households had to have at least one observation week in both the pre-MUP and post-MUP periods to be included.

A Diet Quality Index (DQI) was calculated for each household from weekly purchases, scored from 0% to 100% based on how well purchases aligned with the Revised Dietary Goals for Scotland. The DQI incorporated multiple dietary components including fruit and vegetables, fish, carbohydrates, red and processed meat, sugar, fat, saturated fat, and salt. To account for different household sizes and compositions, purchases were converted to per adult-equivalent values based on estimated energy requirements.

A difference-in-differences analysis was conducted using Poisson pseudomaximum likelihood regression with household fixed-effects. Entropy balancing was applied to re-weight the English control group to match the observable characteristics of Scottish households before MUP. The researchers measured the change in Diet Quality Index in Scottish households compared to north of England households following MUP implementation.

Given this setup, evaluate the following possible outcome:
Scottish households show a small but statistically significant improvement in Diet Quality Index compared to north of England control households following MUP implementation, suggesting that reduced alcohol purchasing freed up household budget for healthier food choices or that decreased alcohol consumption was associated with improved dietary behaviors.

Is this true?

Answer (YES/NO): NO